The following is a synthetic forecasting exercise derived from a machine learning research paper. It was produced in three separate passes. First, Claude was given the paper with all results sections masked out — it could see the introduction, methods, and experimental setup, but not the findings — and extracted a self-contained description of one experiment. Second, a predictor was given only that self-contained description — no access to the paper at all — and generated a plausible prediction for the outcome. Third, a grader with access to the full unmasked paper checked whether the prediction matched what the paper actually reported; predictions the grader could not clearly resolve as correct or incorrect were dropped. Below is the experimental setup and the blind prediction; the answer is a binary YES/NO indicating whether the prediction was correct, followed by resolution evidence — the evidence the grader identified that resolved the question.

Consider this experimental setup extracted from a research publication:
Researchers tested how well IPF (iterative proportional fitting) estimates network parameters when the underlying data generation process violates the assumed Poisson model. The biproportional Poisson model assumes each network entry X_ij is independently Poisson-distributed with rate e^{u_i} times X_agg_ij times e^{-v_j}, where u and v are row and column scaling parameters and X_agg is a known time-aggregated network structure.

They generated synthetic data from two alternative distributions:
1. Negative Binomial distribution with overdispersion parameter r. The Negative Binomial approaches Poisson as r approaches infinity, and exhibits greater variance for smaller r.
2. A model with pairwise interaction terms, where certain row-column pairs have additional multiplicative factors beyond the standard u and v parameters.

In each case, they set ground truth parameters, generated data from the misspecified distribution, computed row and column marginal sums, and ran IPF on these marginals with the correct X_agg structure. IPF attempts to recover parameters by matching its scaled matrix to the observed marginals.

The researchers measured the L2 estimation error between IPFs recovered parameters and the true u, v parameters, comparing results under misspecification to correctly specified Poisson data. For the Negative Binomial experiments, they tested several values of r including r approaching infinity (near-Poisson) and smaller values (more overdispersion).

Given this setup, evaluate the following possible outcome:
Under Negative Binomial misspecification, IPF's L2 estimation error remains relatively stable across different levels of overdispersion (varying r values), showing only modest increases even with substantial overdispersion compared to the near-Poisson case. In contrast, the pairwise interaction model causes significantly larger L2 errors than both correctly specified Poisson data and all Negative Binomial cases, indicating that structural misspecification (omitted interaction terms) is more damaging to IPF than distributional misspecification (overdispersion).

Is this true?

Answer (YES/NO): NO